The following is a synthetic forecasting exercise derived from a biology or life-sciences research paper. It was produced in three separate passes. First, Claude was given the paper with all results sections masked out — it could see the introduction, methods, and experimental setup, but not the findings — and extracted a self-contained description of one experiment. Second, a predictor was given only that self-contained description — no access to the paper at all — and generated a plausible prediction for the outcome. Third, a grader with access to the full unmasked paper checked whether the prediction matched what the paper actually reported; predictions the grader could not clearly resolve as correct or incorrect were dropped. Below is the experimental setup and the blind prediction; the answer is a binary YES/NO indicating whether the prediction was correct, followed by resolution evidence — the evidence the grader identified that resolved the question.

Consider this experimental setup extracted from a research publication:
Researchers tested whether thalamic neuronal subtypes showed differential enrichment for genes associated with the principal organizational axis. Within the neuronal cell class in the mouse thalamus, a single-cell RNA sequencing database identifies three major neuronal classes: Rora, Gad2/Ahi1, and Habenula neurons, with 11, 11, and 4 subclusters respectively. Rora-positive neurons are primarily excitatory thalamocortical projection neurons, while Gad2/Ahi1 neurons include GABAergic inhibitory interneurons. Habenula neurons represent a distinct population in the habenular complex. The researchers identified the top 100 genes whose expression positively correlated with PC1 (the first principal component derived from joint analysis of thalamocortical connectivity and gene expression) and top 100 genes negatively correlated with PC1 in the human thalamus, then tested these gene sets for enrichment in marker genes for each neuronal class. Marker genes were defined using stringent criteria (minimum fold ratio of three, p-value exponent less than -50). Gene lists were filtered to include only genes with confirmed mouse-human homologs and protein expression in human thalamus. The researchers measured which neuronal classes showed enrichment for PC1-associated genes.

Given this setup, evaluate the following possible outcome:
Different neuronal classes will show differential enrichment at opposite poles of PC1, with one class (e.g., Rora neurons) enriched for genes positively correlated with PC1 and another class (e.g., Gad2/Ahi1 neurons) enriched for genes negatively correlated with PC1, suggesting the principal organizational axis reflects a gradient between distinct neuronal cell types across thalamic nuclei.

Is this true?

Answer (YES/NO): YES